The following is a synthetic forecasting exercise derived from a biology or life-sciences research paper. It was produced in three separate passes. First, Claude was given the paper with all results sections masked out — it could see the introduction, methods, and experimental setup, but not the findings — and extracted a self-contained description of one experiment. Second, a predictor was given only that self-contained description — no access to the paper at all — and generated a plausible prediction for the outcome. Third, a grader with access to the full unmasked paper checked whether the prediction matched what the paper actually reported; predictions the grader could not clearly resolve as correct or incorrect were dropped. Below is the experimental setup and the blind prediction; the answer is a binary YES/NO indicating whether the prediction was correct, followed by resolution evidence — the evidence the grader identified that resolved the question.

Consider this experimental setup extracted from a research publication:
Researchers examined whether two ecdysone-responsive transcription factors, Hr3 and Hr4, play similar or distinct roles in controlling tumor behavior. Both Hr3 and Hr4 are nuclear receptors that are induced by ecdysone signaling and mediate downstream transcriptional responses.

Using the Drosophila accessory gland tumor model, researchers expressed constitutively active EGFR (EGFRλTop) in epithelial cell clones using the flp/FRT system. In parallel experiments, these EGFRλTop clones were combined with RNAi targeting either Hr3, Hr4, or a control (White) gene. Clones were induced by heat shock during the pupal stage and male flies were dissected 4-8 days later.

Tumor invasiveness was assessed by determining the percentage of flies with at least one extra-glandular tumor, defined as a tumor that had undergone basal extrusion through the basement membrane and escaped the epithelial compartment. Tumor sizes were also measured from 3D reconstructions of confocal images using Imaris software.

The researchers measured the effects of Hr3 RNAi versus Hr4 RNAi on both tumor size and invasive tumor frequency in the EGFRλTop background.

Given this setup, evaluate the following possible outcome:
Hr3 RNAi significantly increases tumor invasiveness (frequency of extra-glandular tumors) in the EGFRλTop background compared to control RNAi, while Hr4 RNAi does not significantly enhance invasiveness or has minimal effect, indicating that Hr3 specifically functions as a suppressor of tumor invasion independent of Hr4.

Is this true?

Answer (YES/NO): NO